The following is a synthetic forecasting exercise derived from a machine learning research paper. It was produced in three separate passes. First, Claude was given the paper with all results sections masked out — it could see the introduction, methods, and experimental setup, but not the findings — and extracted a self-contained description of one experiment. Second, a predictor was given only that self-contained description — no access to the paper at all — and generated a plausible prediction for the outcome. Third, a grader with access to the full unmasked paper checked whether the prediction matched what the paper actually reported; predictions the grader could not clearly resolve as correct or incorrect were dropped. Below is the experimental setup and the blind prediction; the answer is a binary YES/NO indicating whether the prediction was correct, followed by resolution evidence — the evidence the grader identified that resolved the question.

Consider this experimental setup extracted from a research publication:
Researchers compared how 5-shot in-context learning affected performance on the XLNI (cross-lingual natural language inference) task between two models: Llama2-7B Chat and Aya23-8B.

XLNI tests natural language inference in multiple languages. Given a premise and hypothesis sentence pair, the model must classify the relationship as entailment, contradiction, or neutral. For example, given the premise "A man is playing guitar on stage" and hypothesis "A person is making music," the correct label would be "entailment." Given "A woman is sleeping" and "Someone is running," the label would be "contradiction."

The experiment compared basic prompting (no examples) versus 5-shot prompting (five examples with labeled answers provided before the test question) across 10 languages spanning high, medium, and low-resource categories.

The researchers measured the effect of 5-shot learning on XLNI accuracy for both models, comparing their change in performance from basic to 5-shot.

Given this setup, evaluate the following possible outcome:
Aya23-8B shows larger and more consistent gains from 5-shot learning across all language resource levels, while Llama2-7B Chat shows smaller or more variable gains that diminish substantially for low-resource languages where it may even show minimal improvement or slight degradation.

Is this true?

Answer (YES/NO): NO